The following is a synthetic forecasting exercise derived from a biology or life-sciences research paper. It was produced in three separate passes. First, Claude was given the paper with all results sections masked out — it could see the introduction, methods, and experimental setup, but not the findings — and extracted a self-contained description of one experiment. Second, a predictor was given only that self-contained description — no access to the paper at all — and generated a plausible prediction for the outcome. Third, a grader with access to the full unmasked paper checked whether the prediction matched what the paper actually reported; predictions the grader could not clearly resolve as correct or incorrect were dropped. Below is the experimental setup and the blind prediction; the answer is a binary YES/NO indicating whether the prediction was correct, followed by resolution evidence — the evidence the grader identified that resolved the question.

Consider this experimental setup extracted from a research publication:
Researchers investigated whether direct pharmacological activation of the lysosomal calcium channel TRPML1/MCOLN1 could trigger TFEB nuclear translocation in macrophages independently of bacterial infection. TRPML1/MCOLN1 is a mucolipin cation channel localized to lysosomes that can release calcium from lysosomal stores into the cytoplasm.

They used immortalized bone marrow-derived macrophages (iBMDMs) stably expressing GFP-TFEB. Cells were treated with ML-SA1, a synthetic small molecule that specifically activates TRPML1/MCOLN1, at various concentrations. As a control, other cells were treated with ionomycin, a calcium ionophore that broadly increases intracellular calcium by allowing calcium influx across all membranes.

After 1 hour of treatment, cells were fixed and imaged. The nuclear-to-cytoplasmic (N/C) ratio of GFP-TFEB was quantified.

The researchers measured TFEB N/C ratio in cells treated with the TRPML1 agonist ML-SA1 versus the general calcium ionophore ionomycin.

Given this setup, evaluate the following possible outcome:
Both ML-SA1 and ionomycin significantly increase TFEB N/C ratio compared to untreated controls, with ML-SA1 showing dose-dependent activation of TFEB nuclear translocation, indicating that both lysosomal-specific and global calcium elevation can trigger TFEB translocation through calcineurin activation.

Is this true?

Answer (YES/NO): NO